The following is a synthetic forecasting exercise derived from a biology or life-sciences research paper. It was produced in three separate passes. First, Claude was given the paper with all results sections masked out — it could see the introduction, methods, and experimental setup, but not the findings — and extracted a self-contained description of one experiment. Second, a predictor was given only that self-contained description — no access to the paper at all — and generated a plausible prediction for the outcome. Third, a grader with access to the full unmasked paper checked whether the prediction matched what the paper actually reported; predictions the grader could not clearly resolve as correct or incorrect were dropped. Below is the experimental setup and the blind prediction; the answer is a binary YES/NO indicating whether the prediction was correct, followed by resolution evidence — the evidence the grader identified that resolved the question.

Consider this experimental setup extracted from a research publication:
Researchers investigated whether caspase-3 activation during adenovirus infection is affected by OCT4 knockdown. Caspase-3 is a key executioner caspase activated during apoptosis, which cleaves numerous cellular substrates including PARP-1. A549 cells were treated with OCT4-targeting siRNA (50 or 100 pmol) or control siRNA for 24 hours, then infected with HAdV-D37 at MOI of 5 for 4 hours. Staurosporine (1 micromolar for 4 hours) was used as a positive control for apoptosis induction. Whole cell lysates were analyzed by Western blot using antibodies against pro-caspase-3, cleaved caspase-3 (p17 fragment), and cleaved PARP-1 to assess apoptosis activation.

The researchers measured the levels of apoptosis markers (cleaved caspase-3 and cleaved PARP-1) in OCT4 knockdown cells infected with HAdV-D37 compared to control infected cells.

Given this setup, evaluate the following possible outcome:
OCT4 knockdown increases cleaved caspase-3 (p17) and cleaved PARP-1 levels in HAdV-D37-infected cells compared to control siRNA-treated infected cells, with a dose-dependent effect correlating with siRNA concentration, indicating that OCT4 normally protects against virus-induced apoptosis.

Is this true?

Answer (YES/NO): NO